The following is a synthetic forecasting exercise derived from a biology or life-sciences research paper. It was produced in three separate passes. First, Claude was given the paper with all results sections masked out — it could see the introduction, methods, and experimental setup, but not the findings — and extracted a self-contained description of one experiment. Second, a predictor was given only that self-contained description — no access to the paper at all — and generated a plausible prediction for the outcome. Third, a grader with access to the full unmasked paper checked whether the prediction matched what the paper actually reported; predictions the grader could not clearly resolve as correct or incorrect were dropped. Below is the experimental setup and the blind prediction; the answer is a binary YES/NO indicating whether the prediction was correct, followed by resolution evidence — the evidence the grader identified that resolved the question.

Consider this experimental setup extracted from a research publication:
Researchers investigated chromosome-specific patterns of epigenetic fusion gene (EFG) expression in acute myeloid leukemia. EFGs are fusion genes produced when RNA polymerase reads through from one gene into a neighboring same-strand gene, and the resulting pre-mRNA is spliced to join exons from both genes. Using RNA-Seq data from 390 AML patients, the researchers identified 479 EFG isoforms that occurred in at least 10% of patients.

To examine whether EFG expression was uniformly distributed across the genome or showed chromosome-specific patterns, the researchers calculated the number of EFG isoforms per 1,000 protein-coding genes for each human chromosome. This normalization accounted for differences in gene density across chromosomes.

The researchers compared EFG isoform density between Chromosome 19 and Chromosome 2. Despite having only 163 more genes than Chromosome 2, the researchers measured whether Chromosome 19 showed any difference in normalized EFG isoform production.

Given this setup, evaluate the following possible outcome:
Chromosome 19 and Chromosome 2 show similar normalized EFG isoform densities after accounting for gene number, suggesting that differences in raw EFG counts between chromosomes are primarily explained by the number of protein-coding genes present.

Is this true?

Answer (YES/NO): NO